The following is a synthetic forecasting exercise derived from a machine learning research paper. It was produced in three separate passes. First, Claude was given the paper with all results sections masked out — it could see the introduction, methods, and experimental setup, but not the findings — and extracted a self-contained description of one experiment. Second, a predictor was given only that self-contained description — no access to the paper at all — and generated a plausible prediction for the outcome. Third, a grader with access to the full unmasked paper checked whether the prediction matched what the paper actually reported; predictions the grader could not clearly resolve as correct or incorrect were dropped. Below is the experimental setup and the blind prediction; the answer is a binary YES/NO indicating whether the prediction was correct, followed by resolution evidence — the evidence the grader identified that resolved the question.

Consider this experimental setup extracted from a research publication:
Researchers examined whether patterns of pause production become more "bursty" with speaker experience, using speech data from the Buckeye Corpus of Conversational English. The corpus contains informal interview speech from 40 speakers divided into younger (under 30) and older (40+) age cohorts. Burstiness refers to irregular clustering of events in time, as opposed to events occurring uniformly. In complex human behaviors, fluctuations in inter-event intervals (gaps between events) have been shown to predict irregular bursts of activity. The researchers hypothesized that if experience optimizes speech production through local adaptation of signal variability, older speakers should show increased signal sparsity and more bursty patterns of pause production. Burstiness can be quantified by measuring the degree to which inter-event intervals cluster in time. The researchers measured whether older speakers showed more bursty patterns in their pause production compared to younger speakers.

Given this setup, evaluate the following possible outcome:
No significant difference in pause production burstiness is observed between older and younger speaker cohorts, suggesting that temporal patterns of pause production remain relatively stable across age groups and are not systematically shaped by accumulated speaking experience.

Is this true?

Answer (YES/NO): NO